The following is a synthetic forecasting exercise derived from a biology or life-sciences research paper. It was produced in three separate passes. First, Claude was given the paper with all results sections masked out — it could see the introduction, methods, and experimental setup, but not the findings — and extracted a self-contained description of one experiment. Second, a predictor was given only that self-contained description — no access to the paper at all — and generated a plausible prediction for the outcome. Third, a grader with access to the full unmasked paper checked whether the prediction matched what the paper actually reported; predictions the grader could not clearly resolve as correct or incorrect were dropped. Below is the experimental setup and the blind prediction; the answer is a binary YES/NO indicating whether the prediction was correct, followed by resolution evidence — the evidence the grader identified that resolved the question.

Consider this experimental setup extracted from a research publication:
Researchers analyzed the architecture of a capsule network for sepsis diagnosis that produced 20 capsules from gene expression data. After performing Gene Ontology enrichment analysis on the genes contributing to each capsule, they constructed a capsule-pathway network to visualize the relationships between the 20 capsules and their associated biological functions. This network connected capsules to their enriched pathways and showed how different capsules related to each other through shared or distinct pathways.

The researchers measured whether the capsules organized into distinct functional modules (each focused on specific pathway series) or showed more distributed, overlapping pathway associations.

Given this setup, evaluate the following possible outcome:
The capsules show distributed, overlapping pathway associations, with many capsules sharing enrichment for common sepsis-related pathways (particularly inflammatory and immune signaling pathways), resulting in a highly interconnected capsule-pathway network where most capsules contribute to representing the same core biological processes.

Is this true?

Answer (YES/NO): NO